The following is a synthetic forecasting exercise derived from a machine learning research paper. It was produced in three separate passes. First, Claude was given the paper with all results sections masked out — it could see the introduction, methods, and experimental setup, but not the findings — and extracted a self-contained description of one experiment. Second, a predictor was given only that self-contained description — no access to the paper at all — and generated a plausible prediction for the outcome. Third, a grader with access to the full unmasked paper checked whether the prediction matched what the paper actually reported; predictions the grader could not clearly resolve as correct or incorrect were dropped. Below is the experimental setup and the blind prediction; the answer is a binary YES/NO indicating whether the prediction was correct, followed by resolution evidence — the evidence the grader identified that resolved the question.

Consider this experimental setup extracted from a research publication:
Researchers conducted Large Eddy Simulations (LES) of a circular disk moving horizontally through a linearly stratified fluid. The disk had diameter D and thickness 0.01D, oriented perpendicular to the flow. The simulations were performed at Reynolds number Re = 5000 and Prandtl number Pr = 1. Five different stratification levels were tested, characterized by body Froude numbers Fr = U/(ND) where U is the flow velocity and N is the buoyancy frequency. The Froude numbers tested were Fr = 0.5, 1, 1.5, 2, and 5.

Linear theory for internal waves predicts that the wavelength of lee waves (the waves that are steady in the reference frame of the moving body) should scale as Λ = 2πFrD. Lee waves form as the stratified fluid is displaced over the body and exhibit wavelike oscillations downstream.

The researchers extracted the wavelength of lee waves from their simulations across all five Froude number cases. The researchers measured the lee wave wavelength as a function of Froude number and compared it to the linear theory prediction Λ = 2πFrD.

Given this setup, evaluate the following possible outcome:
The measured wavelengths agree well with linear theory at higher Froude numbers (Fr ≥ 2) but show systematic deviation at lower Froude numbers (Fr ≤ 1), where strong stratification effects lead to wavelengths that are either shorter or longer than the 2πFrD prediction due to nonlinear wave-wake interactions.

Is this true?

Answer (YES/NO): NO